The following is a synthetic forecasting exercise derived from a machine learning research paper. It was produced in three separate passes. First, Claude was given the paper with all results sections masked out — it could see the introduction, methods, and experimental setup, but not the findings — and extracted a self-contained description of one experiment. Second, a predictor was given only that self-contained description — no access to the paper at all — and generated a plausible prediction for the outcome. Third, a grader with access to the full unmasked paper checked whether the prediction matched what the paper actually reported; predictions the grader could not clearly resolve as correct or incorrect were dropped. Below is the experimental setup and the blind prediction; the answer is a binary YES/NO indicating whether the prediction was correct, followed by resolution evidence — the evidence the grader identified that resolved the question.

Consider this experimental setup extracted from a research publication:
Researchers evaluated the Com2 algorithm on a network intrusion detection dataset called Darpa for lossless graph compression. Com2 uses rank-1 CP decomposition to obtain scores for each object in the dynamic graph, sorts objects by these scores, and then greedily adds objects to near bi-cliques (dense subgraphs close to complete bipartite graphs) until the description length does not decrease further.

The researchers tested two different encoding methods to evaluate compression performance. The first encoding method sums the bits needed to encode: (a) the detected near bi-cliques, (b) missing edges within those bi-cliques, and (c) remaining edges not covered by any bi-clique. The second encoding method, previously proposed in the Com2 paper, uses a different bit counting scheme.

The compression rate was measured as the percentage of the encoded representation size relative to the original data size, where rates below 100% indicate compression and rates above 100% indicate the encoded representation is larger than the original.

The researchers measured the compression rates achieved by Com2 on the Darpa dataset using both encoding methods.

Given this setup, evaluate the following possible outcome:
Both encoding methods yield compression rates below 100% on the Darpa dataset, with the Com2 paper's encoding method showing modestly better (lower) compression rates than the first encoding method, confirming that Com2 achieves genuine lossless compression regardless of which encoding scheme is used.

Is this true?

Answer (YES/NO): NO